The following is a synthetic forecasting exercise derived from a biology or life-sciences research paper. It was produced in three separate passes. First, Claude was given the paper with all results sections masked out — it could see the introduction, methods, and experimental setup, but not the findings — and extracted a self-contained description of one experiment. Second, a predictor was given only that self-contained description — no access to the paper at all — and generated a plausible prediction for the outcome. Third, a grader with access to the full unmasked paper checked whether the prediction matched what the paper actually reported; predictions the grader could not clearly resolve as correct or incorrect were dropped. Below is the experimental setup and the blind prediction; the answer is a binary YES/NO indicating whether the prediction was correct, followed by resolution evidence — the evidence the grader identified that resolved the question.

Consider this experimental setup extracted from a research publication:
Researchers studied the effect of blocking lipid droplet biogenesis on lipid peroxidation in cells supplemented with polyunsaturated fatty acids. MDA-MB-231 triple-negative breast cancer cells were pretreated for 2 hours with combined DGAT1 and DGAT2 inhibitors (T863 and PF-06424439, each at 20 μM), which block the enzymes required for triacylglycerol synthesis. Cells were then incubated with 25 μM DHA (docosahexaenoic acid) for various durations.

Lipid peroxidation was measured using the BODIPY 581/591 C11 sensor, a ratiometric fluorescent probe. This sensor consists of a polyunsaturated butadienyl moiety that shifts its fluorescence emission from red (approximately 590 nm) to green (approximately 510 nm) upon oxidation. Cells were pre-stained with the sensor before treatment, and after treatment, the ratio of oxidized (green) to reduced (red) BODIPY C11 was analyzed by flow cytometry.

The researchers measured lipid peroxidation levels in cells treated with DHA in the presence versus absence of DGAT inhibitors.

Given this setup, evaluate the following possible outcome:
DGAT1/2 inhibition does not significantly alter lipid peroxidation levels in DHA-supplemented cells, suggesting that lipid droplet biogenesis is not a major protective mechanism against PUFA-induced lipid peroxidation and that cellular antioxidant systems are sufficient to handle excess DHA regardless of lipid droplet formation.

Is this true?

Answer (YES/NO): NO